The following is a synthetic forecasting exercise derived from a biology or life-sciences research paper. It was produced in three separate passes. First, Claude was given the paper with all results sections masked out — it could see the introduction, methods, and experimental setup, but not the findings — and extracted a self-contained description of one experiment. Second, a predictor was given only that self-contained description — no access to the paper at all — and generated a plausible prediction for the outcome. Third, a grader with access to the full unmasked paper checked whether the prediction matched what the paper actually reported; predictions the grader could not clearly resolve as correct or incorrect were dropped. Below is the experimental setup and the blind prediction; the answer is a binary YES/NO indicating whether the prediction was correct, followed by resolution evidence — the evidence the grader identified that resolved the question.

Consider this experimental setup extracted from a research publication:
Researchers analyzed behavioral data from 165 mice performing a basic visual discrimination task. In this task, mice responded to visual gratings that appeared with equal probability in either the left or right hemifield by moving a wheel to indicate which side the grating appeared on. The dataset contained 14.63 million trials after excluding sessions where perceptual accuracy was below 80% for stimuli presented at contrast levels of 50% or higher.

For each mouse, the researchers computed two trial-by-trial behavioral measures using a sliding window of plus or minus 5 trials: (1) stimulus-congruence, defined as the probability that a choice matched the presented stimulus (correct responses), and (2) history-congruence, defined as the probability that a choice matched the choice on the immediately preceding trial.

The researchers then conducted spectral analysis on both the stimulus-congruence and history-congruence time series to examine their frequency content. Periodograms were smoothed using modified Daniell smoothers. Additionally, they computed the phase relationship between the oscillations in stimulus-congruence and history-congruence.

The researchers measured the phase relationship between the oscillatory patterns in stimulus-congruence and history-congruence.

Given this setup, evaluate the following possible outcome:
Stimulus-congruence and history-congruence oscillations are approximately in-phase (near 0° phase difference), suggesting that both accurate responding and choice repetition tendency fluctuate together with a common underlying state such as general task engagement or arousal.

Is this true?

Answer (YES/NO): NO